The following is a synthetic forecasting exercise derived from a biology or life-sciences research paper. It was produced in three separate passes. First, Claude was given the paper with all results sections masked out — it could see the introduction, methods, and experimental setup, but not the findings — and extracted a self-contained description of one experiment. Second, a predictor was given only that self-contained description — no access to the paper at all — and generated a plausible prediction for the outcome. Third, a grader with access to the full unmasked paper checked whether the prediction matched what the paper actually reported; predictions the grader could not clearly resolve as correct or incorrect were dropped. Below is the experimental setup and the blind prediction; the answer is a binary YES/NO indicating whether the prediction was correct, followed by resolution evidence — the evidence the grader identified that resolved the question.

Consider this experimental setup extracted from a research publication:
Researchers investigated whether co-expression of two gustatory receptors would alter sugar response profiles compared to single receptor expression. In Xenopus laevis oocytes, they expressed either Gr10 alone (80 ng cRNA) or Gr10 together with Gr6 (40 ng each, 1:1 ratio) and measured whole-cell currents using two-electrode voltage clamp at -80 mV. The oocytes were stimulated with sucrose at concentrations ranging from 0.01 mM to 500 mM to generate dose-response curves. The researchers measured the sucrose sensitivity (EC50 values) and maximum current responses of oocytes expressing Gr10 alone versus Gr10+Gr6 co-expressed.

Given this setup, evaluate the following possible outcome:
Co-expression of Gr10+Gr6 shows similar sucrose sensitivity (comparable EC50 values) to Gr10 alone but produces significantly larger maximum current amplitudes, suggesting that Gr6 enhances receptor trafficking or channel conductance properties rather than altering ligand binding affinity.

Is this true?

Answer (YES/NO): NO